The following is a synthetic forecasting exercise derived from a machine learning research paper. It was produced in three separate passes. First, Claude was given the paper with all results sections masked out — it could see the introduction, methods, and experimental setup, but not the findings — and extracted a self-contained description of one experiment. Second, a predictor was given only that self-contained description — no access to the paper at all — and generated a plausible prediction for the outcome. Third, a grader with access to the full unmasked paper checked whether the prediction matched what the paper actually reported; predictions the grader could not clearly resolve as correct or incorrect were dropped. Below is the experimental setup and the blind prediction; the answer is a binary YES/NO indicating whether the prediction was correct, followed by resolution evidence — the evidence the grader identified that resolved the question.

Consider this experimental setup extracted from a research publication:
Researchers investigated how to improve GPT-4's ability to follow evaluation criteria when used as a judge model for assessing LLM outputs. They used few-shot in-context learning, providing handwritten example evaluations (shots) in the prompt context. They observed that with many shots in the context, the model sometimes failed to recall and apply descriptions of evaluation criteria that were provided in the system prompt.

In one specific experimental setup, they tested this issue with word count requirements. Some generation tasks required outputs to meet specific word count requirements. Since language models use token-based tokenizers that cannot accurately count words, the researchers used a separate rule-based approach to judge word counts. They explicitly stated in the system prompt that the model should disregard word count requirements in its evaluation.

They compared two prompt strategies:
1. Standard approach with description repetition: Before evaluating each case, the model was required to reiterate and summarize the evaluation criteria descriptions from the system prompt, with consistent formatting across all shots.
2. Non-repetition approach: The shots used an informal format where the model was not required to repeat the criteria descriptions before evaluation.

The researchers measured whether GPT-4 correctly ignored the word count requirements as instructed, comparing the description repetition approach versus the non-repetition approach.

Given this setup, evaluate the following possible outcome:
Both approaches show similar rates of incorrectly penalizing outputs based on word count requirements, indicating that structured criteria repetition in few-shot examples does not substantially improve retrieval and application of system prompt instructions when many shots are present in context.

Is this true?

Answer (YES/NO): NO